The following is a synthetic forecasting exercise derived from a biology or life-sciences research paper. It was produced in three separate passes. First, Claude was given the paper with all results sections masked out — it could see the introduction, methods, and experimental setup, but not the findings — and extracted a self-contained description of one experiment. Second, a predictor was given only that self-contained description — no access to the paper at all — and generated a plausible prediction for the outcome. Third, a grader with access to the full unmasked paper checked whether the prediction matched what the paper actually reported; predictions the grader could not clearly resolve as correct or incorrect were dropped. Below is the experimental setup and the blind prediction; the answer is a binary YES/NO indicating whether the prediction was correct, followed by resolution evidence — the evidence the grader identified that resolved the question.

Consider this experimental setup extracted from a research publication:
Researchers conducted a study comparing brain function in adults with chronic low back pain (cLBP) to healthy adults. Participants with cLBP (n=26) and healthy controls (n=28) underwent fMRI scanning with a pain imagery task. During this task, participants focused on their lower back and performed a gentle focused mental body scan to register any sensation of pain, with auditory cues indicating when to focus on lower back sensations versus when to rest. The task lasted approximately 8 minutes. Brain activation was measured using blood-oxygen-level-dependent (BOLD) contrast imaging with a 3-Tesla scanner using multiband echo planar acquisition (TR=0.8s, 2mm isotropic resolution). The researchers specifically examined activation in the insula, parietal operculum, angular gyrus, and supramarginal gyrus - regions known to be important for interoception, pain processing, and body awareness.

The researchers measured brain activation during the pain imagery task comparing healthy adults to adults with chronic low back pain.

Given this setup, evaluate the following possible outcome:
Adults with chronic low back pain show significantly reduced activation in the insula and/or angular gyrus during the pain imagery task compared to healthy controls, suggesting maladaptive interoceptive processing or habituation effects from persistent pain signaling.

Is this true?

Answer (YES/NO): YES